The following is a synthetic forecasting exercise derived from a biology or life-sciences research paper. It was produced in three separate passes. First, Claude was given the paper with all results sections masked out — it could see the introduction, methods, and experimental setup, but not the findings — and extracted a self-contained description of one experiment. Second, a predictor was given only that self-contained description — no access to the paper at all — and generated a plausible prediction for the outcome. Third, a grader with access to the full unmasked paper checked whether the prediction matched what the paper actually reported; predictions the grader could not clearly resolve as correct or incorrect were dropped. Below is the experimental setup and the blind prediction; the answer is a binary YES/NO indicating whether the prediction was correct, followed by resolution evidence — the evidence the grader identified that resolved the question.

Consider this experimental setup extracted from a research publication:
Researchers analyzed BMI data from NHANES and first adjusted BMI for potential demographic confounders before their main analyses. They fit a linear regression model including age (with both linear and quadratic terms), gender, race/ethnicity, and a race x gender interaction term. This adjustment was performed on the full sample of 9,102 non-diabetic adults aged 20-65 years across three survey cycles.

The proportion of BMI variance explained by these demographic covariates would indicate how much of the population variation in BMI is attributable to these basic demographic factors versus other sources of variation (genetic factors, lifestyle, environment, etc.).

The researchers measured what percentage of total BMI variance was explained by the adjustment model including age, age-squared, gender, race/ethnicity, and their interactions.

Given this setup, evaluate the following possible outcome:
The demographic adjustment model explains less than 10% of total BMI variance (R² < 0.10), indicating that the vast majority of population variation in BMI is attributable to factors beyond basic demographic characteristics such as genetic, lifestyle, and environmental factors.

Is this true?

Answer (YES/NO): YES